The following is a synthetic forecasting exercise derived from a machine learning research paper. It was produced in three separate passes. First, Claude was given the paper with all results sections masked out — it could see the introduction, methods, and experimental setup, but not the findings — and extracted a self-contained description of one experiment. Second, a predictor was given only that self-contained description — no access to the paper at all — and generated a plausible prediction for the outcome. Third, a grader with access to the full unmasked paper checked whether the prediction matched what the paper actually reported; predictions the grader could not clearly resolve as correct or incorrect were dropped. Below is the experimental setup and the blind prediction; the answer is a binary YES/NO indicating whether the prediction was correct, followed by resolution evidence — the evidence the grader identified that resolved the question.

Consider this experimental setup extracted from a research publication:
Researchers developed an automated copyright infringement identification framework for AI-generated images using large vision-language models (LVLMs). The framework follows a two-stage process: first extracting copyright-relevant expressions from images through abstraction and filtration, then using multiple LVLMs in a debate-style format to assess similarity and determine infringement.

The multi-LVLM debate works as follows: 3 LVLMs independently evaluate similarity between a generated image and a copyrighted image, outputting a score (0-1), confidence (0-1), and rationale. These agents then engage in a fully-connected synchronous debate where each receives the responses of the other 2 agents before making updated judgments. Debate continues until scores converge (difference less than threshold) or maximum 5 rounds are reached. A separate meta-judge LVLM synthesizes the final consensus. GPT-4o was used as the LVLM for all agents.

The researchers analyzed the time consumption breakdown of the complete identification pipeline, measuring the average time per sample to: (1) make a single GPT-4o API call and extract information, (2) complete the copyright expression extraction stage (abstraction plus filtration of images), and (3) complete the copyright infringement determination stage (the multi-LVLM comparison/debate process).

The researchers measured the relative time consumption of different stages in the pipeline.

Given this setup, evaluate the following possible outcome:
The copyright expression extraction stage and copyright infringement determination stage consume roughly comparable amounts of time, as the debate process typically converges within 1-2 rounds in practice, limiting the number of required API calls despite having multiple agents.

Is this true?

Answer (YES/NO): NO